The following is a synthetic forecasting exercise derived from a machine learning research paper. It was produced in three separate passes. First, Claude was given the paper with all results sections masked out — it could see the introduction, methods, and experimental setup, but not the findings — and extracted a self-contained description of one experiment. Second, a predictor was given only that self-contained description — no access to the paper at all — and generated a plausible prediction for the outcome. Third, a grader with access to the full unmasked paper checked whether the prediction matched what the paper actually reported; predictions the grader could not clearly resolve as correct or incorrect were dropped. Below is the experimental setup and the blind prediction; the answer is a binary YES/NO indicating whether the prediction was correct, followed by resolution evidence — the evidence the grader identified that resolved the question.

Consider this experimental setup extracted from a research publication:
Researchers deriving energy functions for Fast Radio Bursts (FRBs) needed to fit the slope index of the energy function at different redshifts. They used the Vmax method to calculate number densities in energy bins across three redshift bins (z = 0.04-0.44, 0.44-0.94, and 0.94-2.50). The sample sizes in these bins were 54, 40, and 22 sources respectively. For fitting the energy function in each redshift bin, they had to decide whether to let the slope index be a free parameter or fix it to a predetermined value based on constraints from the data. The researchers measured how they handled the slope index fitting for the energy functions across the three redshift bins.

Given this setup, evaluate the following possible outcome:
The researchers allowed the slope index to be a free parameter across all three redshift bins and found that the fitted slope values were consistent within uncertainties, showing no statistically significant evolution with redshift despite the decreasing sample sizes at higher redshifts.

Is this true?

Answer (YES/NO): NO